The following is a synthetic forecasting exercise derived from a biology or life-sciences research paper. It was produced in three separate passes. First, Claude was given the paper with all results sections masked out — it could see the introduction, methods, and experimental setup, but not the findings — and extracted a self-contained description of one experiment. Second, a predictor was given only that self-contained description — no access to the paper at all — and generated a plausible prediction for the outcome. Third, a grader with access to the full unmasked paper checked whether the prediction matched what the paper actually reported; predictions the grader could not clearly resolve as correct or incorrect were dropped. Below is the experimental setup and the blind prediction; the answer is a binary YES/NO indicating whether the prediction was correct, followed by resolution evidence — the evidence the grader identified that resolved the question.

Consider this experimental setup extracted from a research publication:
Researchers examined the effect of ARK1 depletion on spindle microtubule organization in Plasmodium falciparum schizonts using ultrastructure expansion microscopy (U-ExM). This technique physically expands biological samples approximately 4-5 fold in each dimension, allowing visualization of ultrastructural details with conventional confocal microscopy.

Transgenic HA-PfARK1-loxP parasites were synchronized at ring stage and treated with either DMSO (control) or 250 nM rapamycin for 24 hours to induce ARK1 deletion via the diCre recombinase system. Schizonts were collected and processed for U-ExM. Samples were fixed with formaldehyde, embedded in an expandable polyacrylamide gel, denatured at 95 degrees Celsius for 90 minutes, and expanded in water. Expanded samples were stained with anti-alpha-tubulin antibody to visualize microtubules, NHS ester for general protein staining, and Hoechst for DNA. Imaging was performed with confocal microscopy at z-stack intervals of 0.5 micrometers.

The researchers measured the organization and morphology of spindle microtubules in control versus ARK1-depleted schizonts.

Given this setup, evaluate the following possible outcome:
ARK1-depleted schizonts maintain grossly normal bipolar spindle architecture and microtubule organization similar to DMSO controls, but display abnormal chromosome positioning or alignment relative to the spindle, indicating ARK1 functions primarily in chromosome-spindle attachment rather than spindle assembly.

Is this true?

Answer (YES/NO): NO